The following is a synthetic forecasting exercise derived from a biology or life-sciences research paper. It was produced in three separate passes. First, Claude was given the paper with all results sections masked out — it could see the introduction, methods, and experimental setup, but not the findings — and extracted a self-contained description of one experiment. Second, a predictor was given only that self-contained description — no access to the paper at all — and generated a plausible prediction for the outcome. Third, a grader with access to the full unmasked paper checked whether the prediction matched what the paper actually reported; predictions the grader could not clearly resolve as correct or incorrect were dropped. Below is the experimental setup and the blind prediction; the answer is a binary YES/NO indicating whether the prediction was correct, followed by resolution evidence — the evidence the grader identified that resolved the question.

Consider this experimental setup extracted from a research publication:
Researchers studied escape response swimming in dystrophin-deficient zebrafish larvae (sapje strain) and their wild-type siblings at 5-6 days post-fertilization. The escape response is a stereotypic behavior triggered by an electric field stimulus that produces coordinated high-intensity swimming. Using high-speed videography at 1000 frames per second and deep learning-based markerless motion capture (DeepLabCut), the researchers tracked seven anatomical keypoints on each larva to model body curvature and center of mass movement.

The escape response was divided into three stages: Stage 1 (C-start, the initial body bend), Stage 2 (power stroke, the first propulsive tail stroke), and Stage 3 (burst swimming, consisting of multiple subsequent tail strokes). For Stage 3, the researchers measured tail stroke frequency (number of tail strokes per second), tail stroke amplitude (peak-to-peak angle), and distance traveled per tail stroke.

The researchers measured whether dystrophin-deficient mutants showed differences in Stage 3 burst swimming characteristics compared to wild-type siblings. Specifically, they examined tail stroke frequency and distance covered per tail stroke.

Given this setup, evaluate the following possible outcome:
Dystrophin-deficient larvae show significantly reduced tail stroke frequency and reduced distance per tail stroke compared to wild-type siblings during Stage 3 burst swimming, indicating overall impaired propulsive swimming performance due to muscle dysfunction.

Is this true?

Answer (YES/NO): YES